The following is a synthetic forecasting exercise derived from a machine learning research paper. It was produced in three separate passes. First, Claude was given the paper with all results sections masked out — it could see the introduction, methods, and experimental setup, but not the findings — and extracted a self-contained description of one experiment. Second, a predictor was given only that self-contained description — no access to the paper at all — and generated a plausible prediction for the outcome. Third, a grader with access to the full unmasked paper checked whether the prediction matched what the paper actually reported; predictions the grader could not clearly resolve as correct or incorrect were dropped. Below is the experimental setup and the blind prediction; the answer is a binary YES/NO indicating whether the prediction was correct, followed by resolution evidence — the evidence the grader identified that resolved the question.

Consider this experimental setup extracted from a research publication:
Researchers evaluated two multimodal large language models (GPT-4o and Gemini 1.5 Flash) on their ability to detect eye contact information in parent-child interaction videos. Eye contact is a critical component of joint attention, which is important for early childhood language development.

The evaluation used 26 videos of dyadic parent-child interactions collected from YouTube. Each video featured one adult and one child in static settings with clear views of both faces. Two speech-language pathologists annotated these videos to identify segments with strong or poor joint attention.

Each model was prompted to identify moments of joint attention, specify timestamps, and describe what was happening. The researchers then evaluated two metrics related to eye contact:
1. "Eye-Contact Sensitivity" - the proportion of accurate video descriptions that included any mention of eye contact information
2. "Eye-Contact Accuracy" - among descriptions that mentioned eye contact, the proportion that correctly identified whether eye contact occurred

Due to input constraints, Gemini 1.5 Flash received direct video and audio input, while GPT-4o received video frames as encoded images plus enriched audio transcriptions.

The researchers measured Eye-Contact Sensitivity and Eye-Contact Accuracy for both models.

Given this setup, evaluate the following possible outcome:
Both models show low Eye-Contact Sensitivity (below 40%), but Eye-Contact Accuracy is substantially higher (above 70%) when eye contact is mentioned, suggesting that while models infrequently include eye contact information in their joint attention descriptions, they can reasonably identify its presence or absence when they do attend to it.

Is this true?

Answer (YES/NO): NO